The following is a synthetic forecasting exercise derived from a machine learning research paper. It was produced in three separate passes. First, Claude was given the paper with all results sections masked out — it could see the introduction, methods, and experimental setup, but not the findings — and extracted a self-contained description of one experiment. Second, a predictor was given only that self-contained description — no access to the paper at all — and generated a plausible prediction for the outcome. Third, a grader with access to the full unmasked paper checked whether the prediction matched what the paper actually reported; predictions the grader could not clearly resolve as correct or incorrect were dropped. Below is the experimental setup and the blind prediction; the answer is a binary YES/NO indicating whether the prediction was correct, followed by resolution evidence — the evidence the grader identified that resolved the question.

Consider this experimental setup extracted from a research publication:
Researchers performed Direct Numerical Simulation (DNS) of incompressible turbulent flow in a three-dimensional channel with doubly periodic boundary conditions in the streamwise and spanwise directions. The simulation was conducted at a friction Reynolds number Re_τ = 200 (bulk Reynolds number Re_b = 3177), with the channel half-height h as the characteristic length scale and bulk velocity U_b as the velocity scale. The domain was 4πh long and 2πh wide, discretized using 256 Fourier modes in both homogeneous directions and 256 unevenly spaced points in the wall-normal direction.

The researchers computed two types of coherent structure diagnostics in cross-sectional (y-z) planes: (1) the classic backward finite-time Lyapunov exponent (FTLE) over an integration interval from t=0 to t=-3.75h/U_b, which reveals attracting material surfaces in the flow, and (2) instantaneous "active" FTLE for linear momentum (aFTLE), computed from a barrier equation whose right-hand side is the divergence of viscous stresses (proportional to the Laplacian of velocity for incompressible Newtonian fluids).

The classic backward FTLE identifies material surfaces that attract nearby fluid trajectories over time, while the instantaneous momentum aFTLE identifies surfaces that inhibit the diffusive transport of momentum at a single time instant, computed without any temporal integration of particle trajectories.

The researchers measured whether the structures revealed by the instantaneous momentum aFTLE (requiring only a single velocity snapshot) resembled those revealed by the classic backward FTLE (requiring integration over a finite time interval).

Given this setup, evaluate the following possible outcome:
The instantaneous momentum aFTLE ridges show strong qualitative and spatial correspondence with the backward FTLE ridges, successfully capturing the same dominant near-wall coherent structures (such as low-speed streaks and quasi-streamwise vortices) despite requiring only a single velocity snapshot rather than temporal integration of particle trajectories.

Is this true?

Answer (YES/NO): YES